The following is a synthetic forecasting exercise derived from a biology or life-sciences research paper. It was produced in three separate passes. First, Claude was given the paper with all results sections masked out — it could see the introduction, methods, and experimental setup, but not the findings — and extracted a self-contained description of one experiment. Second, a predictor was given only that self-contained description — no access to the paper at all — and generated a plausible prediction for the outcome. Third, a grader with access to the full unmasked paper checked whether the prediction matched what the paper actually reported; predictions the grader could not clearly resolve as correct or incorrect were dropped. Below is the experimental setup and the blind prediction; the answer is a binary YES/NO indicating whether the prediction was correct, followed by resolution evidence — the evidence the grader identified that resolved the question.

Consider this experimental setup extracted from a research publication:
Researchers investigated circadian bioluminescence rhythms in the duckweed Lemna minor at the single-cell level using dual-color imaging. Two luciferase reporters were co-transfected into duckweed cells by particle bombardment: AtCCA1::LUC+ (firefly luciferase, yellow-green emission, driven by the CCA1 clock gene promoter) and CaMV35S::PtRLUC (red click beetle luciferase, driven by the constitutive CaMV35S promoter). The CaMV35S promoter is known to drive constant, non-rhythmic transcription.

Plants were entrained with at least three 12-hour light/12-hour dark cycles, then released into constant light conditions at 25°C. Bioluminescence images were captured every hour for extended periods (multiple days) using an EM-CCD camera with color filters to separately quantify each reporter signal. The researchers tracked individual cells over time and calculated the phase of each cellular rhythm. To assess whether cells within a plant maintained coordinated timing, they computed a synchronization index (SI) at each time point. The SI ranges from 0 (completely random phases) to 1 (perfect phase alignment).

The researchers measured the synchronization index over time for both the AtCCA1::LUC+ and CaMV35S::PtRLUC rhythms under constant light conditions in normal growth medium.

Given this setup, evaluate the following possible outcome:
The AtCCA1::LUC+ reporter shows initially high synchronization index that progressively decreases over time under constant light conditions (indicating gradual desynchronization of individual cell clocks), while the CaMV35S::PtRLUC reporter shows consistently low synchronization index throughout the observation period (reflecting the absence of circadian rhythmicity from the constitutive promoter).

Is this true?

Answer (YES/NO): NO